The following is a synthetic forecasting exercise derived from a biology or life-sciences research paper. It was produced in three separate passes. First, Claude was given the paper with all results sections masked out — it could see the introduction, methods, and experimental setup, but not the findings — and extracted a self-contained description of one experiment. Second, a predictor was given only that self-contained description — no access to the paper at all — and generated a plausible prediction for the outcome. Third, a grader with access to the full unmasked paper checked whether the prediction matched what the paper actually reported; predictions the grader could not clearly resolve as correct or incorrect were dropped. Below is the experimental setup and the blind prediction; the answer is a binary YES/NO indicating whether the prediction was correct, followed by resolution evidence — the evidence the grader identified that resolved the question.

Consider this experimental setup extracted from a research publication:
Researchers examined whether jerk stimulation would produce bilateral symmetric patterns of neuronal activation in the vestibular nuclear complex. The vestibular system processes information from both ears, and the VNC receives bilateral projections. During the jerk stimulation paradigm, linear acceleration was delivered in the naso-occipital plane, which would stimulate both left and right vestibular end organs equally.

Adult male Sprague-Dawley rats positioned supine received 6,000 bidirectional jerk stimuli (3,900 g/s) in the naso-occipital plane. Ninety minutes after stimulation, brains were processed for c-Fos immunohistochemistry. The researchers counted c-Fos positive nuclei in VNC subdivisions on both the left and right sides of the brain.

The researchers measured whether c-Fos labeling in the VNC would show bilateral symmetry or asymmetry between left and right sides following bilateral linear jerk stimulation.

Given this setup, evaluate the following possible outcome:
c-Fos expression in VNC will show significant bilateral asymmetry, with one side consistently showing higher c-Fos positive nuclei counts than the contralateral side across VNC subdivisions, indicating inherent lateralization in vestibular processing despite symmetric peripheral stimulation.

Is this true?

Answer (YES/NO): NO